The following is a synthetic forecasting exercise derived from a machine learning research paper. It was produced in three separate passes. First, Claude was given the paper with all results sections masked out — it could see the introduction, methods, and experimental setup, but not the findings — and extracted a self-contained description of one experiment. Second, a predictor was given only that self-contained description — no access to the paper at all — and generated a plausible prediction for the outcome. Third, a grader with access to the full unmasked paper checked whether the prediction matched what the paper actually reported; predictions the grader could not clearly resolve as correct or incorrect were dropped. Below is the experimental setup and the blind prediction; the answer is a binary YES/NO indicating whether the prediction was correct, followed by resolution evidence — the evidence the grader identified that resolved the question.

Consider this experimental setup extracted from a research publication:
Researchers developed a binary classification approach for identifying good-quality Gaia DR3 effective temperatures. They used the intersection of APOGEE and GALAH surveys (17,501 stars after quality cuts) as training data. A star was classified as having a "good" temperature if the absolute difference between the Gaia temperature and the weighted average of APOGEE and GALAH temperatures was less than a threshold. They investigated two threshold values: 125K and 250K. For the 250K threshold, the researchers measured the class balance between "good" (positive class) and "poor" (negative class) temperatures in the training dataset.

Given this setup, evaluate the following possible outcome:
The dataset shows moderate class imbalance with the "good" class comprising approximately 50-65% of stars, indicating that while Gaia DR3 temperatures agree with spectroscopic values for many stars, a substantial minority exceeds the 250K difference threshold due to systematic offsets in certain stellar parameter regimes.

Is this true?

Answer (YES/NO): NO